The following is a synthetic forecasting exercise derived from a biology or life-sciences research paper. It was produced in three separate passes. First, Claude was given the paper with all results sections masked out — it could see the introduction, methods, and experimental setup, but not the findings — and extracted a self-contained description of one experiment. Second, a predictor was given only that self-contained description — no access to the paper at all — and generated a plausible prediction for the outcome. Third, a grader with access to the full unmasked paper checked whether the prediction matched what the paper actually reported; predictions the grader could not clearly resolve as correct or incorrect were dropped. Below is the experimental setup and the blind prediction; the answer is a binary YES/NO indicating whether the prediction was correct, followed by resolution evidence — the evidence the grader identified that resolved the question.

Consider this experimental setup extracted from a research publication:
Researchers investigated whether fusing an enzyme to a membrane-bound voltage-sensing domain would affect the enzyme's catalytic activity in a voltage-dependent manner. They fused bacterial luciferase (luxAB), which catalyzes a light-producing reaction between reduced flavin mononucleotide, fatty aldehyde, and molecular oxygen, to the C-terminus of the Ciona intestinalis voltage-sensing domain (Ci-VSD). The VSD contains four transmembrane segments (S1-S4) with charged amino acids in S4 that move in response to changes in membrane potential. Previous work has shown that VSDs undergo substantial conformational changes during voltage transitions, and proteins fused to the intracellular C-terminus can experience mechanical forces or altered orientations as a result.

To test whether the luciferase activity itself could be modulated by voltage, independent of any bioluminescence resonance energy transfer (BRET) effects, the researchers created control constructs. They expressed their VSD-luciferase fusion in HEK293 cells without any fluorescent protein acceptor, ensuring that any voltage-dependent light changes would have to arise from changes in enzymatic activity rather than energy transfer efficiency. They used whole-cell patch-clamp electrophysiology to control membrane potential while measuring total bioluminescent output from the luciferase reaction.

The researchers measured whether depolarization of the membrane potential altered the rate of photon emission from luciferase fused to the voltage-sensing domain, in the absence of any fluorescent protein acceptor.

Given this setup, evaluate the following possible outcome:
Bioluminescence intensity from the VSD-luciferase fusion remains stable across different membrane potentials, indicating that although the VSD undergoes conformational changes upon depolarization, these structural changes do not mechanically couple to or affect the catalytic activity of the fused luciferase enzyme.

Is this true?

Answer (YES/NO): NO